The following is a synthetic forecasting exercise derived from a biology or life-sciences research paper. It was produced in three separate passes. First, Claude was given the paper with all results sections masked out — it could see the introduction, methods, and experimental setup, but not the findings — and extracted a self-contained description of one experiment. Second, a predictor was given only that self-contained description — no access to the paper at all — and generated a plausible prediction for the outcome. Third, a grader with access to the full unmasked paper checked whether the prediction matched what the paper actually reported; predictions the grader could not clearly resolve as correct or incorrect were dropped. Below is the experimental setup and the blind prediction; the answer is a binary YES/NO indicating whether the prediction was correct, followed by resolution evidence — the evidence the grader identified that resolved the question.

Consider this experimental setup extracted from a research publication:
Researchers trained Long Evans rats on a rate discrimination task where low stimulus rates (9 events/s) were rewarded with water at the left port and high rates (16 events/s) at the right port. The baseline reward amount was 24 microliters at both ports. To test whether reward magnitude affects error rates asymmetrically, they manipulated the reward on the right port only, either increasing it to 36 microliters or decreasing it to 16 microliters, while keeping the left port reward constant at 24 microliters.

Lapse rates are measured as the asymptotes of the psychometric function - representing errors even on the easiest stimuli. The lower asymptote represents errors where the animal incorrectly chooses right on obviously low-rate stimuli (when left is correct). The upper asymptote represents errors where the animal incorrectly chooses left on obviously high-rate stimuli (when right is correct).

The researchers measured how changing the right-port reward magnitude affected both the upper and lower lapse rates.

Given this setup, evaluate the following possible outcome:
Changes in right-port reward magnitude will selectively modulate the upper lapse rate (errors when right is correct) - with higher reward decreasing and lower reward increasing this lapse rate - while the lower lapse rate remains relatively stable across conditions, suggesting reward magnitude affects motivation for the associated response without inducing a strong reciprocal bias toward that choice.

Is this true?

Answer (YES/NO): YES